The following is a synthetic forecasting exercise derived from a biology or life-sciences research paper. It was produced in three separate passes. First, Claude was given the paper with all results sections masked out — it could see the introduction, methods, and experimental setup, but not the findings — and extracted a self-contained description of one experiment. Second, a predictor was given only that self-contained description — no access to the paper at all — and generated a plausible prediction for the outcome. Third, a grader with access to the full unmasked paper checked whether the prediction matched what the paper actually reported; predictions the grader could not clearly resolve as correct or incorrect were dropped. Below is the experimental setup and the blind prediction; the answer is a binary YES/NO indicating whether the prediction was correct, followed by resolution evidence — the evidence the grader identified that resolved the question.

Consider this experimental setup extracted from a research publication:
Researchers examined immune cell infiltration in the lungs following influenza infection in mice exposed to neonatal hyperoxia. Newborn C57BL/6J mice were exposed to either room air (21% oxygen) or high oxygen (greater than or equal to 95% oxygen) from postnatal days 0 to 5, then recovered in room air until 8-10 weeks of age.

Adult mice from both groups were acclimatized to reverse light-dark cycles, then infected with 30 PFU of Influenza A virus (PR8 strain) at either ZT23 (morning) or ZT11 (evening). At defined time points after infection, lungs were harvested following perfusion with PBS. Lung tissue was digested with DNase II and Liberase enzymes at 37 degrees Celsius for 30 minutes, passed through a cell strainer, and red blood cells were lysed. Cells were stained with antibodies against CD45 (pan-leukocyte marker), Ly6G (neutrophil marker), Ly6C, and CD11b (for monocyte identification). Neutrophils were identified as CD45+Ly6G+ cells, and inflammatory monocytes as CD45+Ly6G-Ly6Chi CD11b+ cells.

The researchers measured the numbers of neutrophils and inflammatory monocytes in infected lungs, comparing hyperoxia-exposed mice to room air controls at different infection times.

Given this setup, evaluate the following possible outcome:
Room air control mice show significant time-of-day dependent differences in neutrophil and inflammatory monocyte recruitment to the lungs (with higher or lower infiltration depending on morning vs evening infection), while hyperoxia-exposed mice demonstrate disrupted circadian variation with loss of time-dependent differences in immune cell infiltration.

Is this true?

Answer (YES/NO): NO